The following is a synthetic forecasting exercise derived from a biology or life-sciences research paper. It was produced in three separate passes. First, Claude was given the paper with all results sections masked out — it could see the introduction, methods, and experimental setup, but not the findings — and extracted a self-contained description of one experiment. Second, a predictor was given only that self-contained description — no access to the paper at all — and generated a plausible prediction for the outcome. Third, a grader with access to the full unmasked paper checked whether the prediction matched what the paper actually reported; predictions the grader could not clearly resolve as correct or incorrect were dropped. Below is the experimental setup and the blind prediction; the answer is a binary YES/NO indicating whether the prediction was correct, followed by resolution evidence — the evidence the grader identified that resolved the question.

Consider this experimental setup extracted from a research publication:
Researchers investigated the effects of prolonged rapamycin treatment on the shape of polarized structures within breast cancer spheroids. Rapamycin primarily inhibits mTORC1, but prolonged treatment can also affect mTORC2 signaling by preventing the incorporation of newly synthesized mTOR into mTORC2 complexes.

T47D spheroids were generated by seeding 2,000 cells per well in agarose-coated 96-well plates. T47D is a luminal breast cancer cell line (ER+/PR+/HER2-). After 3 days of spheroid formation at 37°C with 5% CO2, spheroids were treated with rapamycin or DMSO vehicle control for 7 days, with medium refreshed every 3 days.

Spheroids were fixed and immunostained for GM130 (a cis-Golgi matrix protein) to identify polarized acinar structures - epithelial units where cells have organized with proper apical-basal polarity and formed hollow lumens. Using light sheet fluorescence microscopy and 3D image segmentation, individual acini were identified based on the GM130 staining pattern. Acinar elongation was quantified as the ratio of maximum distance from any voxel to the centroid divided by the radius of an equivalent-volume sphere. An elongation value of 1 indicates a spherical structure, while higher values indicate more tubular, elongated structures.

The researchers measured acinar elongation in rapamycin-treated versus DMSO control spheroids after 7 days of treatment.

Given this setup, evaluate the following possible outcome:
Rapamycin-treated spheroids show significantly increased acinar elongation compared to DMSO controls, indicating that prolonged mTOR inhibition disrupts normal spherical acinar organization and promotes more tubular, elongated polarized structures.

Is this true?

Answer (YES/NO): NO